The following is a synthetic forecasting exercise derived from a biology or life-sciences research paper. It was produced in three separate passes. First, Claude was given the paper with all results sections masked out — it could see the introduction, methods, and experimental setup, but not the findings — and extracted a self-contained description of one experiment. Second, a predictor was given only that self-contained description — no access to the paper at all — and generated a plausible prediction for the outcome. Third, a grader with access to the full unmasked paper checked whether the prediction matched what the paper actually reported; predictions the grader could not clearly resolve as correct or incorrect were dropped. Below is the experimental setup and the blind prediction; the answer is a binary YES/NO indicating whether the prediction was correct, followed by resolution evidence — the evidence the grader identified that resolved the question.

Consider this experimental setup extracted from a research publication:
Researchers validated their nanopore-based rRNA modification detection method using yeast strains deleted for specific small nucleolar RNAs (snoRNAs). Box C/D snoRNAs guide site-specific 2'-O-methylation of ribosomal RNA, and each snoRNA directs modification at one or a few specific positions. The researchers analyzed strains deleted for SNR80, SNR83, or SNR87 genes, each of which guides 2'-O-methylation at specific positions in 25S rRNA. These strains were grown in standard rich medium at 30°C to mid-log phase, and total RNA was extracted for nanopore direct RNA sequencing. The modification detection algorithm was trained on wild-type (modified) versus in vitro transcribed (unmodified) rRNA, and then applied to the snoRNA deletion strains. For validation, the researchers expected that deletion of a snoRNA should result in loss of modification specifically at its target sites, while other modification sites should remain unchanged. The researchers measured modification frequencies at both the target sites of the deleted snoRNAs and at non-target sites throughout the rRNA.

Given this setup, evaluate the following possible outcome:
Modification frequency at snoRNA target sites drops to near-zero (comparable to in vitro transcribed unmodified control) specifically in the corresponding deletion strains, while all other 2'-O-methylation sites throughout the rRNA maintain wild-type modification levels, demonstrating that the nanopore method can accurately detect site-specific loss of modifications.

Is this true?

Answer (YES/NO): YES